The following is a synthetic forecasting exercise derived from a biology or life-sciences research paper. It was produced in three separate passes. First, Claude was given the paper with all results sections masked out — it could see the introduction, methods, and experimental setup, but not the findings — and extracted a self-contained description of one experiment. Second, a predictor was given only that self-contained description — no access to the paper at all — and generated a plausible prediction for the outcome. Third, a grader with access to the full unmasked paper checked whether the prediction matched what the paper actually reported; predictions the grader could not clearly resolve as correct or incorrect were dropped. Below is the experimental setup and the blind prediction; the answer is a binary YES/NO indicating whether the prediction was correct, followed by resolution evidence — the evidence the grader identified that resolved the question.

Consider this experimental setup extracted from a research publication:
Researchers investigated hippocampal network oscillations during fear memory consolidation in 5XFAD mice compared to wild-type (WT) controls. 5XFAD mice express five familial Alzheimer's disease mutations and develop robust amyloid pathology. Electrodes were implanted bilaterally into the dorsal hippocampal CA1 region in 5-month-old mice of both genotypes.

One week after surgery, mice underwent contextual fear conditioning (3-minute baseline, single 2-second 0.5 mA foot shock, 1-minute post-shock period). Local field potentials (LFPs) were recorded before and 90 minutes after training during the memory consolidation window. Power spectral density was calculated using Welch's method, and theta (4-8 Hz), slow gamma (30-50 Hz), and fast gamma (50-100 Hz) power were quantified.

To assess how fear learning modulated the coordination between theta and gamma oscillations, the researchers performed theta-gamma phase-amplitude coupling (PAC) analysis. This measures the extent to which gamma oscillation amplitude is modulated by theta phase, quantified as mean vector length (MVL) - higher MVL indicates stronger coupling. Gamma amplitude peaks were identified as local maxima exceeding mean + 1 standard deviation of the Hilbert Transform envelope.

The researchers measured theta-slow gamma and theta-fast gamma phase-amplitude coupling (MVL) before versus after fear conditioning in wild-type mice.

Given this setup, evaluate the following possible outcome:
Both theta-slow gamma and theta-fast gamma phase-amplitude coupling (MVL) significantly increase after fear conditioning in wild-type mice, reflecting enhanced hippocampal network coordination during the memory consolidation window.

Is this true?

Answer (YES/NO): YES